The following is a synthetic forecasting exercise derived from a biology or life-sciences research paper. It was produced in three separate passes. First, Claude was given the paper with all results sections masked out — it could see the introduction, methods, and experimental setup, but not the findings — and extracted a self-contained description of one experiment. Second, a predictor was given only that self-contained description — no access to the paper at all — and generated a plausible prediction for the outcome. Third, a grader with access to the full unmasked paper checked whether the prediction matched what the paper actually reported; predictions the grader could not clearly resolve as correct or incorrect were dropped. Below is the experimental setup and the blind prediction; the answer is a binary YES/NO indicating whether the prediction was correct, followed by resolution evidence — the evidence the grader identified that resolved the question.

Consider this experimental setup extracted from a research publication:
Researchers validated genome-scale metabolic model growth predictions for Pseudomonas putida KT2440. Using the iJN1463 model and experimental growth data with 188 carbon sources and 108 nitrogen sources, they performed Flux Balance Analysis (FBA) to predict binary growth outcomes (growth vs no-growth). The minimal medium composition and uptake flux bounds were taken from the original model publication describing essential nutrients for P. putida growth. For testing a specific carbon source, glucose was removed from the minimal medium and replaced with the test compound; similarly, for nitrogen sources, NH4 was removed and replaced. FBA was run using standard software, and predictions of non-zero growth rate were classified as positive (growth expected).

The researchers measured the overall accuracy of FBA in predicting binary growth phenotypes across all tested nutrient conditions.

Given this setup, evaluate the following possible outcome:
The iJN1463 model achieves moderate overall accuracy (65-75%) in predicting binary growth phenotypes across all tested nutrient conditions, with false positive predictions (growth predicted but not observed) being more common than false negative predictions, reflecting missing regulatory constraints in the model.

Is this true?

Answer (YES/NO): NO